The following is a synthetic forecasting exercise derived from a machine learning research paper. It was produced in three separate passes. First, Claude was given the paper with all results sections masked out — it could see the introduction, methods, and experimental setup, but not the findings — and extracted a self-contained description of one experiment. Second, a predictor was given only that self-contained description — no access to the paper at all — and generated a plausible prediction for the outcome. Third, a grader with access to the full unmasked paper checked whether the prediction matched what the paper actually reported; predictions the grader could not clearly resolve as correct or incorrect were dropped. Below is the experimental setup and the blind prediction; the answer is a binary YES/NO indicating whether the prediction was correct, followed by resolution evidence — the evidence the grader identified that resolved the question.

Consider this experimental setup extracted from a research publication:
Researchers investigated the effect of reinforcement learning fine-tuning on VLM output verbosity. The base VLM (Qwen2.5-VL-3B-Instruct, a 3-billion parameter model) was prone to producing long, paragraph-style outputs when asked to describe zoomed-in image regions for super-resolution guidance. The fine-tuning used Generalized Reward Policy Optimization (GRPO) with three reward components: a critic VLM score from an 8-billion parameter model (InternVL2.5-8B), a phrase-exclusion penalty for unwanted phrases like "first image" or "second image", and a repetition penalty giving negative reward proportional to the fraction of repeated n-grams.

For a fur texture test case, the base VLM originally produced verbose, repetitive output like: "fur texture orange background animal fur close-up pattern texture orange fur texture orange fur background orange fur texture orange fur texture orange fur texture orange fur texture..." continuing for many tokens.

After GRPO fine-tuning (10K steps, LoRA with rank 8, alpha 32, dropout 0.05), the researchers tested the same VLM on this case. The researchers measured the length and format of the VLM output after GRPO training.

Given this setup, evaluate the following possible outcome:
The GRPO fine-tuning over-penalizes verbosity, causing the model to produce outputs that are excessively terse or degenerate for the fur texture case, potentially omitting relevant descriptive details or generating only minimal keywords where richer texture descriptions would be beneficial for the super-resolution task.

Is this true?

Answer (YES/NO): NO